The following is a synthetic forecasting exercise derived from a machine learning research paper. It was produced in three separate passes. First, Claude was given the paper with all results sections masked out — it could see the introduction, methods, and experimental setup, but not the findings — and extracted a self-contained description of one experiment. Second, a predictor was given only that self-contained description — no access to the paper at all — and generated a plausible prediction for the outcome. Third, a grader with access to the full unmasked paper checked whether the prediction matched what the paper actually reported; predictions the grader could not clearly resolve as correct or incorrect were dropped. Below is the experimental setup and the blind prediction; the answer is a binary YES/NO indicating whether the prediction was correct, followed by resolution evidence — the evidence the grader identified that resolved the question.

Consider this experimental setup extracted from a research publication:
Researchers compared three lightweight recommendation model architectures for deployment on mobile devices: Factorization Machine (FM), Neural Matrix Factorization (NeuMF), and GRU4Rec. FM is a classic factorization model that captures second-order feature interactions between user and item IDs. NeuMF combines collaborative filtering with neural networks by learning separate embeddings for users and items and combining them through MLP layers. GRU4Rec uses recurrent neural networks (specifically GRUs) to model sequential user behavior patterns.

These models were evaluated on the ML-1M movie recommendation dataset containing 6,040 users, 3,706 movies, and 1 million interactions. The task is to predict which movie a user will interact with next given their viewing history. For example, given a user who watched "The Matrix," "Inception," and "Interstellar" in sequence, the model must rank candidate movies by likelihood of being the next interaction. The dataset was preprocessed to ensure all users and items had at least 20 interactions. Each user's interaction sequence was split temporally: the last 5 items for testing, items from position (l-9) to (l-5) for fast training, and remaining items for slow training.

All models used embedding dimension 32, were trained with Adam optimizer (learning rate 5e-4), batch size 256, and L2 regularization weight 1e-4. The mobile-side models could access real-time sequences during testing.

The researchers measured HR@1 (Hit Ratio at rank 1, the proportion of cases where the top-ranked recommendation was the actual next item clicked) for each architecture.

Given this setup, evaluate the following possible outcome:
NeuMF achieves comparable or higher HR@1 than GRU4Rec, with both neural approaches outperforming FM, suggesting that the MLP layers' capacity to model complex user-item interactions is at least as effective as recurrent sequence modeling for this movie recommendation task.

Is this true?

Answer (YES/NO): NO